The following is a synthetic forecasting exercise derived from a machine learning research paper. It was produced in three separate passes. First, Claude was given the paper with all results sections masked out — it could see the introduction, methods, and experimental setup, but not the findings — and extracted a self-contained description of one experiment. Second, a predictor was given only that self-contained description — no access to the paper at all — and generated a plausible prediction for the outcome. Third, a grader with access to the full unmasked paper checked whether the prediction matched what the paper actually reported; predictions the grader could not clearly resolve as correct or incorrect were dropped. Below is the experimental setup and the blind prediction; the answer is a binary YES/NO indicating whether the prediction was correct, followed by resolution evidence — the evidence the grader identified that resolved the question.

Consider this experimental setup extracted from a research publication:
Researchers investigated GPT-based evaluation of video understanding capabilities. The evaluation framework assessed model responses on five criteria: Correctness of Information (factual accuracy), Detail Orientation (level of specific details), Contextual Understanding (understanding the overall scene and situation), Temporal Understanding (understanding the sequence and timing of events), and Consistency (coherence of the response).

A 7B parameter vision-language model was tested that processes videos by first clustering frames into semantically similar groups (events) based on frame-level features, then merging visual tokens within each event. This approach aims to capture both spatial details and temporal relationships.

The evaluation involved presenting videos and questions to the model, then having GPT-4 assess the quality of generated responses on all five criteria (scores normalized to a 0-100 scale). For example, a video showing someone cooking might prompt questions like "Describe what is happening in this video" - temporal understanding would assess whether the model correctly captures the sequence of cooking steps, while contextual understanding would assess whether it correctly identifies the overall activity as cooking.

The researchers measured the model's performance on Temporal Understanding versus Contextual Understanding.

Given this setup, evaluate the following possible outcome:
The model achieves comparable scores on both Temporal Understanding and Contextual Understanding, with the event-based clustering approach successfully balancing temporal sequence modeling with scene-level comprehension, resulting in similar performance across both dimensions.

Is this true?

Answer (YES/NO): NO